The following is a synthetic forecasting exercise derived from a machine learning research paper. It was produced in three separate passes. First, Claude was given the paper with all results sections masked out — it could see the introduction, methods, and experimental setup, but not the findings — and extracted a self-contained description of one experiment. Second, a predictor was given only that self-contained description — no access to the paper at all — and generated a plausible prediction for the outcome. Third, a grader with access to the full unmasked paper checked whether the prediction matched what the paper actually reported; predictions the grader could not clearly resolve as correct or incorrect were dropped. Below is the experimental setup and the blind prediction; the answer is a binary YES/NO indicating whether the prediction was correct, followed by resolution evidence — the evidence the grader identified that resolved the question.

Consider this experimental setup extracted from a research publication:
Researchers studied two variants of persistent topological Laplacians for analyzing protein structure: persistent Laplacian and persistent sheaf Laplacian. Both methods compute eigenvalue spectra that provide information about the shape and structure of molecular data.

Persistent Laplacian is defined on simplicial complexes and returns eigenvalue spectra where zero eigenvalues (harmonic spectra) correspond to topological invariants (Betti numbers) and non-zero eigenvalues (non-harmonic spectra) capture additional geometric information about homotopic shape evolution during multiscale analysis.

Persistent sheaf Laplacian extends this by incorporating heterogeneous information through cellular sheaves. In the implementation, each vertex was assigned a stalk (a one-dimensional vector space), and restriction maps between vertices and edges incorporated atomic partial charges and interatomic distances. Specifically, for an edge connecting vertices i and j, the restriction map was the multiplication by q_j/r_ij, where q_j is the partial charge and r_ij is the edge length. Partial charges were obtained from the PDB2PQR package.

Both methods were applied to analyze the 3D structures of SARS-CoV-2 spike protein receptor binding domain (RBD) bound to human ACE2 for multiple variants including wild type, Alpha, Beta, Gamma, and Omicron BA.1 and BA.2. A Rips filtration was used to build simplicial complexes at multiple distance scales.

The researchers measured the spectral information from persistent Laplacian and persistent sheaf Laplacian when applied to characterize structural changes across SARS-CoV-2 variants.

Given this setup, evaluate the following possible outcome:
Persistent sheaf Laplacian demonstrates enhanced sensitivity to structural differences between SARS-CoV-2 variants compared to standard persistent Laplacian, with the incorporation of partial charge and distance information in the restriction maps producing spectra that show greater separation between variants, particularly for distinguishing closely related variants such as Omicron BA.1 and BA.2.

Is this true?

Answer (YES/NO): NO